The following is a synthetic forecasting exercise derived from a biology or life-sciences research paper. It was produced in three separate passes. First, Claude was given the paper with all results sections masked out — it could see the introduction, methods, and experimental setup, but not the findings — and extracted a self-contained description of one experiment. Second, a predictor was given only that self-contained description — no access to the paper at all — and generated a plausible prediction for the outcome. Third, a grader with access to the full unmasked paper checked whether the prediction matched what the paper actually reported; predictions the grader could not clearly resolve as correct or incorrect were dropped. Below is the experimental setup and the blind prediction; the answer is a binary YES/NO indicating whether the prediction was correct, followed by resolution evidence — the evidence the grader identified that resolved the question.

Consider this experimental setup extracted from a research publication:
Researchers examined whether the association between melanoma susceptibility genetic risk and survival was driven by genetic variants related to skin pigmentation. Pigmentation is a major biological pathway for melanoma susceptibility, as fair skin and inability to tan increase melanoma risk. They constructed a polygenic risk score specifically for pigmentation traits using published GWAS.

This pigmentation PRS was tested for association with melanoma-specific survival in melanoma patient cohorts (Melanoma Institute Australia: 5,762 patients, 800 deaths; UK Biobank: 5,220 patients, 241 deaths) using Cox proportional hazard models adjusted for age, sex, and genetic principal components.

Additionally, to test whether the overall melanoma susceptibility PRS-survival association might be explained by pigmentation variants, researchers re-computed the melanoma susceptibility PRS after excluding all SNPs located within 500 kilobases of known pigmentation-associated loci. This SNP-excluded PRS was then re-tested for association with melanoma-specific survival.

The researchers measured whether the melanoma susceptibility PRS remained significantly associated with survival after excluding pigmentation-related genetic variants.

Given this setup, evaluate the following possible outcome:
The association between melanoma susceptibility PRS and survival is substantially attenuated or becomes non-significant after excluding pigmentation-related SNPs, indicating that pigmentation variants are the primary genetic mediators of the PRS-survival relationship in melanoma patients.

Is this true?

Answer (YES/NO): NO